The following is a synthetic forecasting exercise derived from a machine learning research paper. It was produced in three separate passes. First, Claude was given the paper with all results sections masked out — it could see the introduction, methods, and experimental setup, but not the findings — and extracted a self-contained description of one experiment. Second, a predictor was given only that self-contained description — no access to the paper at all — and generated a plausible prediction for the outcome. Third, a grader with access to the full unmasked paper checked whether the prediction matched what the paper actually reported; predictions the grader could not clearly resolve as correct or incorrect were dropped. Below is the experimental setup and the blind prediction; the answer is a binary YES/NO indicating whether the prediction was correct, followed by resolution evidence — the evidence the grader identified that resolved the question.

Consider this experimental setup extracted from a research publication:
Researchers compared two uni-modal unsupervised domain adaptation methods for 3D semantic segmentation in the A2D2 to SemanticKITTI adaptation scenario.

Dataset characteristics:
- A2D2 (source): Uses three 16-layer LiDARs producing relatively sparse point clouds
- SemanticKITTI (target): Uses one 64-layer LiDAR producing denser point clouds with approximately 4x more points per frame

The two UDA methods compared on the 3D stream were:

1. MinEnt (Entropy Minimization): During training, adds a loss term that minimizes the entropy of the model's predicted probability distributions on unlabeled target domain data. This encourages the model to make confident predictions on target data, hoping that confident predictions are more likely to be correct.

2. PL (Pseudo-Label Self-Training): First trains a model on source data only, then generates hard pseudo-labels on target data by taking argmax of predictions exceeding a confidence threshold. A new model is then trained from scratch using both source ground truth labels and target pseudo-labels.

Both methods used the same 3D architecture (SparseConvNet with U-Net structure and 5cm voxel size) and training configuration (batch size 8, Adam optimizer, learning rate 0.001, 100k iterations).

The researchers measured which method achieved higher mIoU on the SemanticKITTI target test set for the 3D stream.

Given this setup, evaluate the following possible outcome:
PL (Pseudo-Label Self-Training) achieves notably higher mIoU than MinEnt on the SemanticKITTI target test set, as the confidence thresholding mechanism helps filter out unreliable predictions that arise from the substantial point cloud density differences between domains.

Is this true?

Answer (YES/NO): YES